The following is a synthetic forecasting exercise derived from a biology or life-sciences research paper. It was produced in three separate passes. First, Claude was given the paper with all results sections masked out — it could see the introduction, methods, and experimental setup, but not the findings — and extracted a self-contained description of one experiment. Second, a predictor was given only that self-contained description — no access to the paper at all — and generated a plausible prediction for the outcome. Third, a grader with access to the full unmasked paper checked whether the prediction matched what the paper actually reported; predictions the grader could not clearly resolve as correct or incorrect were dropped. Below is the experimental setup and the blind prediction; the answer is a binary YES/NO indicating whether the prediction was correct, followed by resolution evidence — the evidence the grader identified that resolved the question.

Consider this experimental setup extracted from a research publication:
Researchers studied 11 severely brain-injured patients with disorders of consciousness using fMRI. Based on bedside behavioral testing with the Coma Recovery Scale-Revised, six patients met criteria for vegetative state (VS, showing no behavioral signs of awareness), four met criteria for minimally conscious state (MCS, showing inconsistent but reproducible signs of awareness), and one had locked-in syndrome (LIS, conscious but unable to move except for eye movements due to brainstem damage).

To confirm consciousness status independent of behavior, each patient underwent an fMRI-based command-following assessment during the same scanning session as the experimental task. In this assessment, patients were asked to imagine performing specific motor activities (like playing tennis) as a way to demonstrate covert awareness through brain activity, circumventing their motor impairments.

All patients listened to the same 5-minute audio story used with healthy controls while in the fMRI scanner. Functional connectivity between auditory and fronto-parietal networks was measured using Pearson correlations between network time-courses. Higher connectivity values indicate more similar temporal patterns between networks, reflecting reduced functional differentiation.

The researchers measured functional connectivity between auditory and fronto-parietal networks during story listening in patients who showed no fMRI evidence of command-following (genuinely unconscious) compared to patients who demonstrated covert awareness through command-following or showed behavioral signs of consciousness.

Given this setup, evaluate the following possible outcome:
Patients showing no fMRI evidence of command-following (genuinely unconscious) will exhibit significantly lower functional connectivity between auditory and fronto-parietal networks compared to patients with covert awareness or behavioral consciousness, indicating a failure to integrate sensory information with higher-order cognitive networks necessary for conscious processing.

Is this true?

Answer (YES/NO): NO